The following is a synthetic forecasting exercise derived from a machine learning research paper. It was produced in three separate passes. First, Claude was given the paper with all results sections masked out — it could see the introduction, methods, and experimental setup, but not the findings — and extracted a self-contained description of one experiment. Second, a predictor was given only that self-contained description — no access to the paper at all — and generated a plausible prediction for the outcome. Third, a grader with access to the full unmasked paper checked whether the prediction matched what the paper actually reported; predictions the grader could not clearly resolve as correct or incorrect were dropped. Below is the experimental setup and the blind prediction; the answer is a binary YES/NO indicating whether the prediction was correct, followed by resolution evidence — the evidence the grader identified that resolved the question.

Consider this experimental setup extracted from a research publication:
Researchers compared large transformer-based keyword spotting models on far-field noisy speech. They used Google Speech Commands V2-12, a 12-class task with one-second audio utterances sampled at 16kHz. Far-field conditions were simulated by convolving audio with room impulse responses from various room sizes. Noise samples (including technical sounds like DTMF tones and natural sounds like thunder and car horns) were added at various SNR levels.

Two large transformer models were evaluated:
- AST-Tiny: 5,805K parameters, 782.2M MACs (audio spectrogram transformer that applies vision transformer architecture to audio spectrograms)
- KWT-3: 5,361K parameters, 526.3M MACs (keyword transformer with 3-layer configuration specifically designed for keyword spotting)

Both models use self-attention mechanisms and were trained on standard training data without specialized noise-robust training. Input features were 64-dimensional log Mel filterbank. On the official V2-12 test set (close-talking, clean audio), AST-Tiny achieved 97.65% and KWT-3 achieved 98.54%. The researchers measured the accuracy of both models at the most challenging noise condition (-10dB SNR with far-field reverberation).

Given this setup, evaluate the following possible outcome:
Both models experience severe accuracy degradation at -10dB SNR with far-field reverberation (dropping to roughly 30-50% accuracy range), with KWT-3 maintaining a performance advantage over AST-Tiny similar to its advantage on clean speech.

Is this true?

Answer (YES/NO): NO